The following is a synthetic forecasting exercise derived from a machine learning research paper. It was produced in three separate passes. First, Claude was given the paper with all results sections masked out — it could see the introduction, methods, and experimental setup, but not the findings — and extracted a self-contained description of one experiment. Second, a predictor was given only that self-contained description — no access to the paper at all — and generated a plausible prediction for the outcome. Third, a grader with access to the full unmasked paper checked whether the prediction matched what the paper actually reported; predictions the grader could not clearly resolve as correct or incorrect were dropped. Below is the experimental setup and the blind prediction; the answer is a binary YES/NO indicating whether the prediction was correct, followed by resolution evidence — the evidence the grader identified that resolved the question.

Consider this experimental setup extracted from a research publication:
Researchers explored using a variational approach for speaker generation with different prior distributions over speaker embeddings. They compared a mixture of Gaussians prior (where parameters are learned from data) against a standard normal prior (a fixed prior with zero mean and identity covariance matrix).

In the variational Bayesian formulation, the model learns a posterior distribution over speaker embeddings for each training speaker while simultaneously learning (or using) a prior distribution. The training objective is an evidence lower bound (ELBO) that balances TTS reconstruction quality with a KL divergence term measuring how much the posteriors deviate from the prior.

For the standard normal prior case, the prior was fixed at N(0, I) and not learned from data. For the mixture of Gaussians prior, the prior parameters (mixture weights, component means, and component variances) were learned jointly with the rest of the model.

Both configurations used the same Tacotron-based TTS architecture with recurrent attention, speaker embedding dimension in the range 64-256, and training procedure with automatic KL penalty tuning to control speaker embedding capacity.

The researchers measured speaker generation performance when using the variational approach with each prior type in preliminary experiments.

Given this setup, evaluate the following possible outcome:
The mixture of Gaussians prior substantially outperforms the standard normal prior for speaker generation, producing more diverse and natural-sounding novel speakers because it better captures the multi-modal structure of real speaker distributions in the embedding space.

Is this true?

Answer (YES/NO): YES